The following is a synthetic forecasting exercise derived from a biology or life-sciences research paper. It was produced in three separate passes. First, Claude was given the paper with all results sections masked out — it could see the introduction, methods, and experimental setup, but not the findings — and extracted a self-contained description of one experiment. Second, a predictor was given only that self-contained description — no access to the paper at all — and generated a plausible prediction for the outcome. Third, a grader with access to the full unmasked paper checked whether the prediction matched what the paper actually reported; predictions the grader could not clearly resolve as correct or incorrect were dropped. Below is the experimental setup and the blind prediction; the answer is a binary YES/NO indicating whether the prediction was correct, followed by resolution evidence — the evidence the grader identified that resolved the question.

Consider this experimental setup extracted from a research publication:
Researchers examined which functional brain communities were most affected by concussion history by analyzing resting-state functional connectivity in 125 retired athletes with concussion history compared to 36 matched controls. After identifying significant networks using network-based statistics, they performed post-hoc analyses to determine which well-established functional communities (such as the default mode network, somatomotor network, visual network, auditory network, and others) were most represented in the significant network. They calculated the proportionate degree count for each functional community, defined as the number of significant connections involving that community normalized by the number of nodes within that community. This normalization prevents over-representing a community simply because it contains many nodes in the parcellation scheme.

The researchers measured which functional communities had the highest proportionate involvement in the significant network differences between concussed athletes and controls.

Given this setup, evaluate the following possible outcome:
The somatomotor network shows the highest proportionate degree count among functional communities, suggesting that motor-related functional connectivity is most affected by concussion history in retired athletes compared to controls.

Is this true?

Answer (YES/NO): NO